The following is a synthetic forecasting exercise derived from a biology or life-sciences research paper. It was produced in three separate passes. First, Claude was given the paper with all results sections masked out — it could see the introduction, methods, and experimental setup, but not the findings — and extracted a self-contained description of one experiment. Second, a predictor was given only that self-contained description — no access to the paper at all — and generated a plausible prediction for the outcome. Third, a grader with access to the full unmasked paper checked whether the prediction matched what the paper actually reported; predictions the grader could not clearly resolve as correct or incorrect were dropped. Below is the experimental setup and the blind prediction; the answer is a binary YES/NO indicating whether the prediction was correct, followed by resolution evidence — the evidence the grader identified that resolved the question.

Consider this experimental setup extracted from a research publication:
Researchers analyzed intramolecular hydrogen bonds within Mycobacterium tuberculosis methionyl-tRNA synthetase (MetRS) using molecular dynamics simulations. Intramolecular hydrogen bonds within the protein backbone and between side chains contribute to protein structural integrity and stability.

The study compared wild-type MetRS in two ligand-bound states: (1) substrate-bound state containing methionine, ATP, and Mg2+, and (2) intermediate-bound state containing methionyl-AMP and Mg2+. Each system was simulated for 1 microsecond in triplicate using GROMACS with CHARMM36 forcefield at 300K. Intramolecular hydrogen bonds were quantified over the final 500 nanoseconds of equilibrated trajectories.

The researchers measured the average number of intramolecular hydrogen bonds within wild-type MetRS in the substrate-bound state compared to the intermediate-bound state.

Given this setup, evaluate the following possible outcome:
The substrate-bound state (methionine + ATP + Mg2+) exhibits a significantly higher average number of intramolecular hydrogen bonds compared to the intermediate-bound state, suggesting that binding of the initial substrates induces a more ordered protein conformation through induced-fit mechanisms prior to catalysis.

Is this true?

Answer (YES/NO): YES